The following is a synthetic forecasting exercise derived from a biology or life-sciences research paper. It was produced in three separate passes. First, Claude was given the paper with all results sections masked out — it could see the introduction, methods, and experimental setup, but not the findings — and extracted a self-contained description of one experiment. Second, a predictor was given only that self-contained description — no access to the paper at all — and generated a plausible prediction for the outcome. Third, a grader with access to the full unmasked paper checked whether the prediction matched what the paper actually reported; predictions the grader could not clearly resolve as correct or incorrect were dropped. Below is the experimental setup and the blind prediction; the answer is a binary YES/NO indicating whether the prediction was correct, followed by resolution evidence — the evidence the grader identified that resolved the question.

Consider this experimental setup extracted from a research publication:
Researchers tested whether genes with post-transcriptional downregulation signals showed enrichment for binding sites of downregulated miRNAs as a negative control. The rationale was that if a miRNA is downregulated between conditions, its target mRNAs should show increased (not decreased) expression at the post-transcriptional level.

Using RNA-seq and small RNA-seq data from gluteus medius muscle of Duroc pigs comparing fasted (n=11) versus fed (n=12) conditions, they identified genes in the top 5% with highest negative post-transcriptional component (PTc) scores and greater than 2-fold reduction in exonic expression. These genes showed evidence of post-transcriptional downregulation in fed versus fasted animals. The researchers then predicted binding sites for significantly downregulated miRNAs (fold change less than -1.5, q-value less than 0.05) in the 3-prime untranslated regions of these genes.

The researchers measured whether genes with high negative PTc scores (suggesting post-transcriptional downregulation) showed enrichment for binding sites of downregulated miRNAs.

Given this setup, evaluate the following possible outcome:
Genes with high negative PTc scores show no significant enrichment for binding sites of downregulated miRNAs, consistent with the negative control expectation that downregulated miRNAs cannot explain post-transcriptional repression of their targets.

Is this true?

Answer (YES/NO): YES